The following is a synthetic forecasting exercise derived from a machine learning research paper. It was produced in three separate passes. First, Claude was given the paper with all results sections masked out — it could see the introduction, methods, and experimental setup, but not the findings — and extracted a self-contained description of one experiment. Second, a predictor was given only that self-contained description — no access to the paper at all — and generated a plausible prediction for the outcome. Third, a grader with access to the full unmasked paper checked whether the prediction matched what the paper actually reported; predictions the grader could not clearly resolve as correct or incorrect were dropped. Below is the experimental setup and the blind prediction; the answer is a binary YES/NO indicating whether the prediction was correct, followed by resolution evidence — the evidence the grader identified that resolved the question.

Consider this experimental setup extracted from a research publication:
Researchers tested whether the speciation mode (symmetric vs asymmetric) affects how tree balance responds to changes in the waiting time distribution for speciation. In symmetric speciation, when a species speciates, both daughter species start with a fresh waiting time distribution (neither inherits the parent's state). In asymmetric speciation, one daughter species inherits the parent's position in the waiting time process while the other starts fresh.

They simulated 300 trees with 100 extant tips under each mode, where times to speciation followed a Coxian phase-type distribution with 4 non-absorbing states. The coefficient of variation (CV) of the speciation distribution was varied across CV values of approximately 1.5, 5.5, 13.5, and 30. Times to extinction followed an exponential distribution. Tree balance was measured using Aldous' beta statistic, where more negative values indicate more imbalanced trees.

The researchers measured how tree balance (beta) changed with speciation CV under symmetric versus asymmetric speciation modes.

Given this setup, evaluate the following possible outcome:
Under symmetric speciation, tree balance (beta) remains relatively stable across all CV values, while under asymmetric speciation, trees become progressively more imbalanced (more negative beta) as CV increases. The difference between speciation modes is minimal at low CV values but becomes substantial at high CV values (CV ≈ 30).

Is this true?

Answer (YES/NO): NO